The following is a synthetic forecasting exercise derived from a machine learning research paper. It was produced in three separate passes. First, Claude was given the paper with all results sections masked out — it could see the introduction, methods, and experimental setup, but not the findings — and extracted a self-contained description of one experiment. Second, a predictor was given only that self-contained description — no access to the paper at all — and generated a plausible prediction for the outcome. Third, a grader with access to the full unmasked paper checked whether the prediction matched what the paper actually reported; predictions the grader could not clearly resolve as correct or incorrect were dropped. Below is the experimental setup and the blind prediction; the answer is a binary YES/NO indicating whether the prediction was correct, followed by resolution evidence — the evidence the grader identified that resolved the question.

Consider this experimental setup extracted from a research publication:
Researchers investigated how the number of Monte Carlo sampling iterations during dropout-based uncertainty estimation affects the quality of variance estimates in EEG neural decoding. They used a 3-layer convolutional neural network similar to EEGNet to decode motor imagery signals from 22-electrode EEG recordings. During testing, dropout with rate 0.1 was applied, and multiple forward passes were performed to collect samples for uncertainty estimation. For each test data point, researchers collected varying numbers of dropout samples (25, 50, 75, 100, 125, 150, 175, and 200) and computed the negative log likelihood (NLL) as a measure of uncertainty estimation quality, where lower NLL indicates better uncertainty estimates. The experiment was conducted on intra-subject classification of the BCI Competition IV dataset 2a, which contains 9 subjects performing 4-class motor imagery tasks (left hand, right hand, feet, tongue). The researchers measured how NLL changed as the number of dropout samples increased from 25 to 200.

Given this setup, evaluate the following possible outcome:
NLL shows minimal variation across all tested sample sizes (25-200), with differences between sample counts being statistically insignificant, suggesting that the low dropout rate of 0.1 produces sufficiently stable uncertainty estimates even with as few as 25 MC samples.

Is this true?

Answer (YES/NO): NO